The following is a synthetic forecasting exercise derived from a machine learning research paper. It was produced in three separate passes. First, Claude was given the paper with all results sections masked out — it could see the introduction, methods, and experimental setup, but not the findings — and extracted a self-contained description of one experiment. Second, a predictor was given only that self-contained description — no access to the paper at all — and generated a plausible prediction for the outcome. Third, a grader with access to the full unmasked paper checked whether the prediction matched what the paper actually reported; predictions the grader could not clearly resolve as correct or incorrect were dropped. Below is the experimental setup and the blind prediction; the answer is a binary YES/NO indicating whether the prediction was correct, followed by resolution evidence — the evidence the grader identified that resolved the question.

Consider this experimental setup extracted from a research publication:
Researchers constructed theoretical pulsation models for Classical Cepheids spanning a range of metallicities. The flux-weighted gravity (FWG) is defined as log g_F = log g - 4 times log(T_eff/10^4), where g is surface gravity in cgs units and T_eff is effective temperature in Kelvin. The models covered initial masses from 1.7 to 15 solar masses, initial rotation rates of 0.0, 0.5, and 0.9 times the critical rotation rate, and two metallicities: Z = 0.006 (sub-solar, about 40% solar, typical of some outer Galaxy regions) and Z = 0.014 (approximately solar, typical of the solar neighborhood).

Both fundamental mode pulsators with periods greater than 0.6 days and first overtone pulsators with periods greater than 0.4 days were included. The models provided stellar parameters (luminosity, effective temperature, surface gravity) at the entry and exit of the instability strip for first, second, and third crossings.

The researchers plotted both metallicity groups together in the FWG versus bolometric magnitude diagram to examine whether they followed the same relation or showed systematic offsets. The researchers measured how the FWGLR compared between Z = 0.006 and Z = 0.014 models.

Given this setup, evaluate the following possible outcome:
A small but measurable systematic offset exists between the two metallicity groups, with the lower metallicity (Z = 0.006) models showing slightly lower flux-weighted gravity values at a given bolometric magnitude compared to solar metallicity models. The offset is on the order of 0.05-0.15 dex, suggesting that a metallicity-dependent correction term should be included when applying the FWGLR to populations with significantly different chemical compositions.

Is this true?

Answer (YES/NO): NO